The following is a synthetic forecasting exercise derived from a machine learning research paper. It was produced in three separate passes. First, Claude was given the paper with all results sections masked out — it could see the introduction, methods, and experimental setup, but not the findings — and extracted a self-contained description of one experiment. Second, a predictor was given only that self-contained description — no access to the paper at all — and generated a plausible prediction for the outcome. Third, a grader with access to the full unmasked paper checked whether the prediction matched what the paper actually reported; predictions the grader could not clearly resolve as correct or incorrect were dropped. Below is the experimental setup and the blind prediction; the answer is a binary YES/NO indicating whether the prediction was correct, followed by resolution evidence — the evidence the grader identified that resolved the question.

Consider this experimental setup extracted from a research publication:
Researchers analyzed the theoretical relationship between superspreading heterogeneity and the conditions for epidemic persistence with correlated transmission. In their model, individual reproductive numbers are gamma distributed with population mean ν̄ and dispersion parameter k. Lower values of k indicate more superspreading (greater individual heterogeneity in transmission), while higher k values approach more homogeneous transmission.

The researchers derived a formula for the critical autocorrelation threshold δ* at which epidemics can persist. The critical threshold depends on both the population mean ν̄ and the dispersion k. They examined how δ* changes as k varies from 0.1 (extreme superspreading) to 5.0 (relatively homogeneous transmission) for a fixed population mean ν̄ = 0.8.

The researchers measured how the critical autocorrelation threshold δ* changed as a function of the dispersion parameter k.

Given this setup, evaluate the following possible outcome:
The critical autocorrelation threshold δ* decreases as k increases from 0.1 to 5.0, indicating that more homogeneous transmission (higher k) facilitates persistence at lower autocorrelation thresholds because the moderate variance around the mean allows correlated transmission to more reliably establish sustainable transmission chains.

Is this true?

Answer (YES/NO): NO